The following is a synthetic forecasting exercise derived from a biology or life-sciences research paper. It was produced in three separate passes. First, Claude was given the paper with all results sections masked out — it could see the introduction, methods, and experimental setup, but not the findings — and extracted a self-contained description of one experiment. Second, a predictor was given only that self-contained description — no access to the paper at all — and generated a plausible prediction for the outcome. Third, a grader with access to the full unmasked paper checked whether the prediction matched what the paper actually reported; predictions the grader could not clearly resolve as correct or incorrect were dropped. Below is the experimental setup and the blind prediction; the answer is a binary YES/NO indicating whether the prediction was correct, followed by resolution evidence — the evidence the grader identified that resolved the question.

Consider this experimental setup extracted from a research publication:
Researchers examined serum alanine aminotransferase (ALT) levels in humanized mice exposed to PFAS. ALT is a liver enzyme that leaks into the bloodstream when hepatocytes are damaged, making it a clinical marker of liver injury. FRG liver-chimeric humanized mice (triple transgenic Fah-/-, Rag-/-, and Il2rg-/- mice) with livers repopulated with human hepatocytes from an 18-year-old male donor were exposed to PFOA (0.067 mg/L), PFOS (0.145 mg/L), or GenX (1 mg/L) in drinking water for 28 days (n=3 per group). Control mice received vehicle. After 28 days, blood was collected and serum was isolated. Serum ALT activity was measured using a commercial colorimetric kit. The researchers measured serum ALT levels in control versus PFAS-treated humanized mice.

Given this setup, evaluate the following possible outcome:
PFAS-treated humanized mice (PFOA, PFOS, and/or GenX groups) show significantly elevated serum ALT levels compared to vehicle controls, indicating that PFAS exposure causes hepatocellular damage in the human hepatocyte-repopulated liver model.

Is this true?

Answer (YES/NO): NO